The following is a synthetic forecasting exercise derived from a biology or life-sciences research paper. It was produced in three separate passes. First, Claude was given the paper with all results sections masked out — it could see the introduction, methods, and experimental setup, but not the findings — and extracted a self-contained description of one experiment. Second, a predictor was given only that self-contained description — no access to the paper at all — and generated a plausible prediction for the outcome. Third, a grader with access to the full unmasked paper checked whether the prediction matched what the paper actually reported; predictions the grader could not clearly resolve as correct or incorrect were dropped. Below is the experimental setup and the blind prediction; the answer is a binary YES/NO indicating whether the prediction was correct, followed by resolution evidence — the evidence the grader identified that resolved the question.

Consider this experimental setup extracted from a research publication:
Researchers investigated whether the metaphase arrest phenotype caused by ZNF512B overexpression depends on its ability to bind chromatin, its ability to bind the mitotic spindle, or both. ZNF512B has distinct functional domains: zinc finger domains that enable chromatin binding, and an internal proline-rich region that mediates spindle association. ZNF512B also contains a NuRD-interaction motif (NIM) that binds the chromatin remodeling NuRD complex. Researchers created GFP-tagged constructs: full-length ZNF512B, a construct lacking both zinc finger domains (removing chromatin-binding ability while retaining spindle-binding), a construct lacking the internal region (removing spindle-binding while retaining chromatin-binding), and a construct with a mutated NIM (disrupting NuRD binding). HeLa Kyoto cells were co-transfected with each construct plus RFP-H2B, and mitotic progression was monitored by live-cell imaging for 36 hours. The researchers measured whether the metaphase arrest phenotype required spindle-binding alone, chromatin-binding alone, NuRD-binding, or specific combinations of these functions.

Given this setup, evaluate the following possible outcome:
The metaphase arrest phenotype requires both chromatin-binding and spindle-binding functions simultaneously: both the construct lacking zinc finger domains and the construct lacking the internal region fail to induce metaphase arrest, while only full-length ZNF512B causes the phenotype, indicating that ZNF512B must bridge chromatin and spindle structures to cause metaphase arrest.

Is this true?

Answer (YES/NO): NO